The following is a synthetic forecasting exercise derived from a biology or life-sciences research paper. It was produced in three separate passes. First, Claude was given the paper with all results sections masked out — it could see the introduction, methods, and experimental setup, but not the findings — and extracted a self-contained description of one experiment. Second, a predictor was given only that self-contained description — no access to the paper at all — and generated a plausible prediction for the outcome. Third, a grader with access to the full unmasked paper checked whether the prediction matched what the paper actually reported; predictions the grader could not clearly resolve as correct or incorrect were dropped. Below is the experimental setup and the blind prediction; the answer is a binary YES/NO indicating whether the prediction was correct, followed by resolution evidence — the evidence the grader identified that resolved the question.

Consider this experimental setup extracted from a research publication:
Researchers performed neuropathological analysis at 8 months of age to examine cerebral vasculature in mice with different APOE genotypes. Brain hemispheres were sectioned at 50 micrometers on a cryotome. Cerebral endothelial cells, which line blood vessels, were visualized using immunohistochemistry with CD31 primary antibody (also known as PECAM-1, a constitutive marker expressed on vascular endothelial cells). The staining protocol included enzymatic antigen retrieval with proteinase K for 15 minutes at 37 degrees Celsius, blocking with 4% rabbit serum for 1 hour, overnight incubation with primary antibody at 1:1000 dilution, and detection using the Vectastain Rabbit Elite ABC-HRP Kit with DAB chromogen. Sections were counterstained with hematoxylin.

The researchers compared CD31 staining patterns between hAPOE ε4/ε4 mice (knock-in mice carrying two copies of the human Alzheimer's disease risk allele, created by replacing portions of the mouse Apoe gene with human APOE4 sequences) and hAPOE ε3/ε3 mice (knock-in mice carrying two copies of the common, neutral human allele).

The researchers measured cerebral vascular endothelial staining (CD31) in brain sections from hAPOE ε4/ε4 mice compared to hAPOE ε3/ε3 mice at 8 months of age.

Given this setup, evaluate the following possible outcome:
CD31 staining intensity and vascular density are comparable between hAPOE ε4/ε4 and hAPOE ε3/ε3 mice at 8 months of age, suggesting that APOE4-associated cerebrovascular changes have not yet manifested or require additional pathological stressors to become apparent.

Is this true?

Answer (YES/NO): NO